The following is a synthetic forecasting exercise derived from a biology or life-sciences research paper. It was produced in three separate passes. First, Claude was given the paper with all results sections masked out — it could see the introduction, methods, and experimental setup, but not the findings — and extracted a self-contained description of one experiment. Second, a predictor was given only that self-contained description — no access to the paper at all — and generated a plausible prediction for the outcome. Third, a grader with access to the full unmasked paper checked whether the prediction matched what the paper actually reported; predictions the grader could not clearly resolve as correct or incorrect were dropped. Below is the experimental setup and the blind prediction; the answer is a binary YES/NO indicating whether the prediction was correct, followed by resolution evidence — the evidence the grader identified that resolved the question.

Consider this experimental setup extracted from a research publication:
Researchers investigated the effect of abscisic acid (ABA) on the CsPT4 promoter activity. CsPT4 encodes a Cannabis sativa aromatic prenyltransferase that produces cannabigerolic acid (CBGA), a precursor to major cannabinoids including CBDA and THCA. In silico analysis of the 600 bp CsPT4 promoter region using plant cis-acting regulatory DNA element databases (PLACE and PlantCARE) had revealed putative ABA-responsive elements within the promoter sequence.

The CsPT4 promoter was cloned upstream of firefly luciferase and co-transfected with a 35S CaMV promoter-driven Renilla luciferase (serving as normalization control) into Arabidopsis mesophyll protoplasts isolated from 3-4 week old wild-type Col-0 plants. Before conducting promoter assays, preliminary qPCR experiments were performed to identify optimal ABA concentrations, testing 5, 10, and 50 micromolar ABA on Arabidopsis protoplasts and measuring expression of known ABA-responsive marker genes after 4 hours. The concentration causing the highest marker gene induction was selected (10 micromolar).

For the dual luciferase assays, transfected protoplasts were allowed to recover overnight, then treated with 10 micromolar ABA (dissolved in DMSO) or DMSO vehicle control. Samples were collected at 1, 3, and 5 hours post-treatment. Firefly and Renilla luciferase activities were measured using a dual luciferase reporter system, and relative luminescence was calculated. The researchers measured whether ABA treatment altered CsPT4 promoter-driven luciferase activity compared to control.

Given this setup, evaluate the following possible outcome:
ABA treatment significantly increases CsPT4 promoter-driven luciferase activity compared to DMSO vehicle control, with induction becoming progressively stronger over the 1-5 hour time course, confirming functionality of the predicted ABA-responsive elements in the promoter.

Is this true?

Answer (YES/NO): NO